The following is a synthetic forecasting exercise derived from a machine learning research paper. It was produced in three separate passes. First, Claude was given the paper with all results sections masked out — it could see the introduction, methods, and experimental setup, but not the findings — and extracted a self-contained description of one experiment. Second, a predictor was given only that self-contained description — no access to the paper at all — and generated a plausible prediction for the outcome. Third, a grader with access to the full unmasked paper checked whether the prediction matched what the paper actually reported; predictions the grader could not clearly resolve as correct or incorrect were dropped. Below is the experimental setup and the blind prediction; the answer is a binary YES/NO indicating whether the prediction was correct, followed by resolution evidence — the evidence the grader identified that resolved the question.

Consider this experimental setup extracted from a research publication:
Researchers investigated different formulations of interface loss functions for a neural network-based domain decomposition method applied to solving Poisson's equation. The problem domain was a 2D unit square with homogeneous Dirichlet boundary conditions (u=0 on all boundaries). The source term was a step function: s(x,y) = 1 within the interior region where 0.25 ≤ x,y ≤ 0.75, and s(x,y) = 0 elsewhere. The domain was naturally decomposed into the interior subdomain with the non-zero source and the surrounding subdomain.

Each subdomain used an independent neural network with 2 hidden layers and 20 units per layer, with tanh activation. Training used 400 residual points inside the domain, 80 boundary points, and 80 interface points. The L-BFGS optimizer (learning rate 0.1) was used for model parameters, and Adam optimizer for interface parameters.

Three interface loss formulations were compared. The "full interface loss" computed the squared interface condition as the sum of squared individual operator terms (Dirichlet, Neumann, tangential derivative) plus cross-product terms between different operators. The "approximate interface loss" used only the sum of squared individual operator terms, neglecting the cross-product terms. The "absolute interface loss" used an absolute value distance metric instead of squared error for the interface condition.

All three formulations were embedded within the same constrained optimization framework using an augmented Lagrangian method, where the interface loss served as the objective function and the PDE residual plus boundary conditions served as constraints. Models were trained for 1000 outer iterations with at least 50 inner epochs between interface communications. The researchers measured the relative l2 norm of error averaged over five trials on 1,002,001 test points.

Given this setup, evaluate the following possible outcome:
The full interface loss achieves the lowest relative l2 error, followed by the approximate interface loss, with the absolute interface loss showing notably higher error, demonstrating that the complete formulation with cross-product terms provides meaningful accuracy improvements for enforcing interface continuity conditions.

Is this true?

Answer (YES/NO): NO